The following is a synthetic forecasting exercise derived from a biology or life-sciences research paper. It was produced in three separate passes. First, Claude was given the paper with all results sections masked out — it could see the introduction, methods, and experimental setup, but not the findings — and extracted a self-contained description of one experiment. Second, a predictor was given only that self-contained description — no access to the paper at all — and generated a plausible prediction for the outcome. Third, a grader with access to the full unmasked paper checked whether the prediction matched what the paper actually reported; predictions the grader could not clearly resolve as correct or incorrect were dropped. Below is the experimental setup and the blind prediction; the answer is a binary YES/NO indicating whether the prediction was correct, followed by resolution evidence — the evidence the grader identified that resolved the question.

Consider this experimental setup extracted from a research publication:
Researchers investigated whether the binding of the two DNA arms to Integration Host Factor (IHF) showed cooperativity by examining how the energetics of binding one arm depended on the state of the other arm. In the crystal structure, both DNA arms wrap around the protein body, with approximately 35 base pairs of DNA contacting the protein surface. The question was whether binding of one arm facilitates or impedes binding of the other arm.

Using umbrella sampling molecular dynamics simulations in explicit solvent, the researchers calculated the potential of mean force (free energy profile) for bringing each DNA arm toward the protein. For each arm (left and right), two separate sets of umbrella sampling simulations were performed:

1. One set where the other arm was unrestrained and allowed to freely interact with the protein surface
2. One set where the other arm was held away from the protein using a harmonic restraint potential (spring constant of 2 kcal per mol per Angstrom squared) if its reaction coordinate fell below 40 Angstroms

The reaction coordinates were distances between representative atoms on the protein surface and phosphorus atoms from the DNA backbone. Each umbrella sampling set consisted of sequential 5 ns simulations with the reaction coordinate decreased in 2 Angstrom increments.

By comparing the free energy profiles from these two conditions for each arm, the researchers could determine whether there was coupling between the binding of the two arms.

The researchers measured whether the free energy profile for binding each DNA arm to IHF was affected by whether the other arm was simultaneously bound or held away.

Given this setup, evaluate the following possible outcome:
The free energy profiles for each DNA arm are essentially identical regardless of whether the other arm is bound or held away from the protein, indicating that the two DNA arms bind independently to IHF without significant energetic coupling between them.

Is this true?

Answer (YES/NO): NO